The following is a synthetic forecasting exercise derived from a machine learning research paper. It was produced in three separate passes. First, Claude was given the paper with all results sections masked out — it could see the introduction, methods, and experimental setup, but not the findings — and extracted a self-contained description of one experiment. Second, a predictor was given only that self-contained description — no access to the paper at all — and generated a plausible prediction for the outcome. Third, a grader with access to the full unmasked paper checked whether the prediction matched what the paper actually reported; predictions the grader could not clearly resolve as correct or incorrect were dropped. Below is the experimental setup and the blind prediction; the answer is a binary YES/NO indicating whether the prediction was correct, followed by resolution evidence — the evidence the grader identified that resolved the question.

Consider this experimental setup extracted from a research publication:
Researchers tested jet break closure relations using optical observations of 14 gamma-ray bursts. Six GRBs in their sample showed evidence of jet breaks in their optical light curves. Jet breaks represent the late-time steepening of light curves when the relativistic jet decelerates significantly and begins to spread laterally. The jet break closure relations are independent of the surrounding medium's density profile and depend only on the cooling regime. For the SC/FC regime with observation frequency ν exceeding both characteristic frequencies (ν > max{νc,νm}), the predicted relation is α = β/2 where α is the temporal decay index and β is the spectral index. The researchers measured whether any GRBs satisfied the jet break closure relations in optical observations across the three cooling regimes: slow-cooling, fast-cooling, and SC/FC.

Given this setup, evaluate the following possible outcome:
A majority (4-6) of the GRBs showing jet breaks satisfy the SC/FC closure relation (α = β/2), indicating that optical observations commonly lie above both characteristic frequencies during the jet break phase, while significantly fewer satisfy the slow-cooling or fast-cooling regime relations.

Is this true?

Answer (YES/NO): NO